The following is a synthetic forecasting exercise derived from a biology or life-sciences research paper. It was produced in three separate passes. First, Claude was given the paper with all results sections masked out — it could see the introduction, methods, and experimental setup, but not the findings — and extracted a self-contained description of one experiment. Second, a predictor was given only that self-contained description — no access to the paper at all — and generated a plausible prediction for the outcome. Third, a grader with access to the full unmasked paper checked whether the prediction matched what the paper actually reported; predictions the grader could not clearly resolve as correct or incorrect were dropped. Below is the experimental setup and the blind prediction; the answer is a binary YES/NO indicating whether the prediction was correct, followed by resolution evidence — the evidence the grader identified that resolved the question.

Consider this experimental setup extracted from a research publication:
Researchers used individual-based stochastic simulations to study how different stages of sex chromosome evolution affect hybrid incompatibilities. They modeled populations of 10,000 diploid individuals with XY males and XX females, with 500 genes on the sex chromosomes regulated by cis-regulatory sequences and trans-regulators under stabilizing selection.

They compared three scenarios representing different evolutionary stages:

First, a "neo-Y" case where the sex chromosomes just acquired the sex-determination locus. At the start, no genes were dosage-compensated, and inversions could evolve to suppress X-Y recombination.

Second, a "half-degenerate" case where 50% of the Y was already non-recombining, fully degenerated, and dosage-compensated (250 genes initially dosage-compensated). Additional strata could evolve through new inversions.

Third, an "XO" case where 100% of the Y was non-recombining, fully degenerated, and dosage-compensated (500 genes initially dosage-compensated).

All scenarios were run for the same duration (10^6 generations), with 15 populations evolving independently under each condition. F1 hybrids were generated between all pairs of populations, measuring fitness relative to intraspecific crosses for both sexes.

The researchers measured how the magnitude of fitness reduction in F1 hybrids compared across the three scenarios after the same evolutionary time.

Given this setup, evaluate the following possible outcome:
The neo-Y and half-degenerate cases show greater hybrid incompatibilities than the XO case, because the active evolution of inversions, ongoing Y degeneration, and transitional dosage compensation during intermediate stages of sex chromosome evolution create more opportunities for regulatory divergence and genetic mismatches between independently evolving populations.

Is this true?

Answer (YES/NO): NO